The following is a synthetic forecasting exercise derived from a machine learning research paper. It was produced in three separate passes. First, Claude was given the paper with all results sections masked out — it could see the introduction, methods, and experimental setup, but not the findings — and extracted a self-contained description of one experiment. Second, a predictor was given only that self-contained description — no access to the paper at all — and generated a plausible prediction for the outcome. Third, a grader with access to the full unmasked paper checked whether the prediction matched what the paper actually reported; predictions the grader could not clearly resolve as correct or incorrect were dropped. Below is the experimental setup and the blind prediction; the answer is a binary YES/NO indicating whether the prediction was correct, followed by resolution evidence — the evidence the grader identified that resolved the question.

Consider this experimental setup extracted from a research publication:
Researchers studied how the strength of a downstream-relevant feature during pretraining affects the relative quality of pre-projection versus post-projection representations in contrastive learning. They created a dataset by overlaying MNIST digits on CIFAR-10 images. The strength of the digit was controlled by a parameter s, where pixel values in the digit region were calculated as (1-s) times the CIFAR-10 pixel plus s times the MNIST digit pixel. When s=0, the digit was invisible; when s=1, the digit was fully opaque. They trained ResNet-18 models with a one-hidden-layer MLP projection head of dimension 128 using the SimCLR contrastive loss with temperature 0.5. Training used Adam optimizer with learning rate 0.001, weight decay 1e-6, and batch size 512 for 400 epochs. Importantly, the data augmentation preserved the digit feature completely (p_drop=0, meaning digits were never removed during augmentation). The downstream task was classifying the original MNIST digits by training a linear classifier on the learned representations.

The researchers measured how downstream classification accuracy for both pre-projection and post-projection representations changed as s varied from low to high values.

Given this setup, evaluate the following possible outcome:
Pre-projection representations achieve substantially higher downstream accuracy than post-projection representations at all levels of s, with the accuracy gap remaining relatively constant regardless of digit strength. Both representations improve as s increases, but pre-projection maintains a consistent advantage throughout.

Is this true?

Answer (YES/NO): NO